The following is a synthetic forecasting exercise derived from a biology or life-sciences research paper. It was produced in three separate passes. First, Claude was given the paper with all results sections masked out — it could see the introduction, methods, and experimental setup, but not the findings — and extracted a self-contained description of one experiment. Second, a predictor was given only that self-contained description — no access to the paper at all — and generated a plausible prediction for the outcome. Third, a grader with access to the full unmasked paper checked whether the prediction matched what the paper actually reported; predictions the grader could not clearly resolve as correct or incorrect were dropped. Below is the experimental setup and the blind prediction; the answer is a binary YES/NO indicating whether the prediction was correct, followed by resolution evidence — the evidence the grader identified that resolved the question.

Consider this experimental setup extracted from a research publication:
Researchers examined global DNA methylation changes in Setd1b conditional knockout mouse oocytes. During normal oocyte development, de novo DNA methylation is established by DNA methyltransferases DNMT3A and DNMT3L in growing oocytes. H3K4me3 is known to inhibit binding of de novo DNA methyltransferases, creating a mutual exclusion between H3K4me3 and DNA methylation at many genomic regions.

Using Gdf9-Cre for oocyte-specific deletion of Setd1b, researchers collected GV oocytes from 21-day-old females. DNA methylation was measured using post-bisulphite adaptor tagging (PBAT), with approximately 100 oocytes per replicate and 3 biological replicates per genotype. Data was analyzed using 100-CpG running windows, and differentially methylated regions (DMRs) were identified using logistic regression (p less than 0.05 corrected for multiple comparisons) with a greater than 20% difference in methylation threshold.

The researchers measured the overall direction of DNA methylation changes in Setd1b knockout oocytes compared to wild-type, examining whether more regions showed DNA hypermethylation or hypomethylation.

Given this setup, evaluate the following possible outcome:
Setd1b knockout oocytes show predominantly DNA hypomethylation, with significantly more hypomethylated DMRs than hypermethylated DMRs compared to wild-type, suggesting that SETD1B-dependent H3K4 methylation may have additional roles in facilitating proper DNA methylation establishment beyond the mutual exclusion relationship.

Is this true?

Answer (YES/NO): YES